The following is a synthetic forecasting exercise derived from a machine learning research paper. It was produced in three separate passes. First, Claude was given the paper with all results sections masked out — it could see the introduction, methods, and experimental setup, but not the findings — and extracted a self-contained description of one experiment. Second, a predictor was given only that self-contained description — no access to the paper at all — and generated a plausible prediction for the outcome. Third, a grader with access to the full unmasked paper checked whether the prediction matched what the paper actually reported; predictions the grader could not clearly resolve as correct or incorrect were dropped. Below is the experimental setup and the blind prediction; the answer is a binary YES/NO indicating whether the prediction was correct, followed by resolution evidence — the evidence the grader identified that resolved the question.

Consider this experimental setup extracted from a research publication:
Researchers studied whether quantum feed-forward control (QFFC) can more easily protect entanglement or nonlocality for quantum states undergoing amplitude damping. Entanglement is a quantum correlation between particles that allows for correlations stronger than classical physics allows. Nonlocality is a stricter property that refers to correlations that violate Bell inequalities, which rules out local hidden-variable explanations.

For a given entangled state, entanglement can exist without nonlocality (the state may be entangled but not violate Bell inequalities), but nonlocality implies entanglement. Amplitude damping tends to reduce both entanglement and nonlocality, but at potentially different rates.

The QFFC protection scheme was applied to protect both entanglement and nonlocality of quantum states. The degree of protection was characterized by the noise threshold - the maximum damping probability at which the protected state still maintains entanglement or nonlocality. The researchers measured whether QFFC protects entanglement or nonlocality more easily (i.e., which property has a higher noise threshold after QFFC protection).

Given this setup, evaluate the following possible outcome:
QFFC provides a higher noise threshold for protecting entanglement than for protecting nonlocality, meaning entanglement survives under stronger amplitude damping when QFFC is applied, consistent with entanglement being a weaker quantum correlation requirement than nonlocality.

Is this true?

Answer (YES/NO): YES